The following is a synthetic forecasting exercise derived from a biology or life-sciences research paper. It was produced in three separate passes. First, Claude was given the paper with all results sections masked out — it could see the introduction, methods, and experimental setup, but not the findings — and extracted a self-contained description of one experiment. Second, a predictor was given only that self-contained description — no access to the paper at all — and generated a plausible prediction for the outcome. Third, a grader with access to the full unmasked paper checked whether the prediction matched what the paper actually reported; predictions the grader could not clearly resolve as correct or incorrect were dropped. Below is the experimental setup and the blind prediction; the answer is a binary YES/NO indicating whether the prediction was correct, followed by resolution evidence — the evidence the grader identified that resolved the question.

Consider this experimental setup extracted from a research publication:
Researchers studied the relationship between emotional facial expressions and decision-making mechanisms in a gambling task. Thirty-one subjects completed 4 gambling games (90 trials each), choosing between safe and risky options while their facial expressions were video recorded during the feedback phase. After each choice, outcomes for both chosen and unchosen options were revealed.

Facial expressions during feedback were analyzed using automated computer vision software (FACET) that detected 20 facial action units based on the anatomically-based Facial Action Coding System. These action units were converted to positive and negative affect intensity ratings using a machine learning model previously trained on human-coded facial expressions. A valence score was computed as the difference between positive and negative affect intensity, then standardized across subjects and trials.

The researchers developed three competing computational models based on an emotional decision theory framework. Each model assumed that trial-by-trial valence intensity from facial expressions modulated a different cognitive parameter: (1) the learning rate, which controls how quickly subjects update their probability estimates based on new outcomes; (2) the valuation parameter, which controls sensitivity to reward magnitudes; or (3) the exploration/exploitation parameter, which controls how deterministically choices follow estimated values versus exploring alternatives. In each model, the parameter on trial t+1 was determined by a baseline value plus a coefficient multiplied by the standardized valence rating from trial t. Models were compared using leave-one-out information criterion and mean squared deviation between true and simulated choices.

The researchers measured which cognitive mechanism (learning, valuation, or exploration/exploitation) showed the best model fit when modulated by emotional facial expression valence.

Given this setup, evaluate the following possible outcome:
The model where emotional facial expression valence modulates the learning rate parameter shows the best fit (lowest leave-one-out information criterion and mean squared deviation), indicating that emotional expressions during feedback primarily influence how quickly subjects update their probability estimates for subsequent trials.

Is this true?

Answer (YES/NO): NO